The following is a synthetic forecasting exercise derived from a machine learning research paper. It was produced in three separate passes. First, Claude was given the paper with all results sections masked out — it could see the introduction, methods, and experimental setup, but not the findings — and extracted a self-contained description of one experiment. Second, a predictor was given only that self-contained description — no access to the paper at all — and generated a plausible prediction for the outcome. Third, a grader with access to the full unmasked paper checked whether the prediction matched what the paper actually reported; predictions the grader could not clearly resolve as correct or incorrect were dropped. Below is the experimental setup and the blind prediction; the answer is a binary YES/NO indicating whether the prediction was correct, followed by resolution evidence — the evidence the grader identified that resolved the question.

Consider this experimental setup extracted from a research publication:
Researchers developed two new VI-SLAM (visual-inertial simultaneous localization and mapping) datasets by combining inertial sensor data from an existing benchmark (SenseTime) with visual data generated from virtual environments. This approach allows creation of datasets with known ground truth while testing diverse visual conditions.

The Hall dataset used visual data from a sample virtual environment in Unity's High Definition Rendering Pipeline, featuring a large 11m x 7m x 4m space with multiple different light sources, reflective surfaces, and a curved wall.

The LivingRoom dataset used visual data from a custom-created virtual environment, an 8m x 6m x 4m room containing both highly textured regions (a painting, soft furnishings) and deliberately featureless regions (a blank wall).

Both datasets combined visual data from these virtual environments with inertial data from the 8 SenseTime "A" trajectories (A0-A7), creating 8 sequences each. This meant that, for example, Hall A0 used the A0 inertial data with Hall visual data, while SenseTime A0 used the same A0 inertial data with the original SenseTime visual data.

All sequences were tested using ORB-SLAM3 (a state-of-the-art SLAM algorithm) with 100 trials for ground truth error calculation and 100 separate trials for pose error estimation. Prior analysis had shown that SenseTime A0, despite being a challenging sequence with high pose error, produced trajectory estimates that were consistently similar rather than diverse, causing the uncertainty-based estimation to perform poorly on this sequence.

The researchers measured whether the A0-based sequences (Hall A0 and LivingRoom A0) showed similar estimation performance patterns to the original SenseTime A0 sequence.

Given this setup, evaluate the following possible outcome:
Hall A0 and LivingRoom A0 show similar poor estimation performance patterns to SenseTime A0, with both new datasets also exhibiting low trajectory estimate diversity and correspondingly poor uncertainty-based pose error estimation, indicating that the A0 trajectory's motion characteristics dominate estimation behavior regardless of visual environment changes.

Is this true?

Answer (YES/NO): YES